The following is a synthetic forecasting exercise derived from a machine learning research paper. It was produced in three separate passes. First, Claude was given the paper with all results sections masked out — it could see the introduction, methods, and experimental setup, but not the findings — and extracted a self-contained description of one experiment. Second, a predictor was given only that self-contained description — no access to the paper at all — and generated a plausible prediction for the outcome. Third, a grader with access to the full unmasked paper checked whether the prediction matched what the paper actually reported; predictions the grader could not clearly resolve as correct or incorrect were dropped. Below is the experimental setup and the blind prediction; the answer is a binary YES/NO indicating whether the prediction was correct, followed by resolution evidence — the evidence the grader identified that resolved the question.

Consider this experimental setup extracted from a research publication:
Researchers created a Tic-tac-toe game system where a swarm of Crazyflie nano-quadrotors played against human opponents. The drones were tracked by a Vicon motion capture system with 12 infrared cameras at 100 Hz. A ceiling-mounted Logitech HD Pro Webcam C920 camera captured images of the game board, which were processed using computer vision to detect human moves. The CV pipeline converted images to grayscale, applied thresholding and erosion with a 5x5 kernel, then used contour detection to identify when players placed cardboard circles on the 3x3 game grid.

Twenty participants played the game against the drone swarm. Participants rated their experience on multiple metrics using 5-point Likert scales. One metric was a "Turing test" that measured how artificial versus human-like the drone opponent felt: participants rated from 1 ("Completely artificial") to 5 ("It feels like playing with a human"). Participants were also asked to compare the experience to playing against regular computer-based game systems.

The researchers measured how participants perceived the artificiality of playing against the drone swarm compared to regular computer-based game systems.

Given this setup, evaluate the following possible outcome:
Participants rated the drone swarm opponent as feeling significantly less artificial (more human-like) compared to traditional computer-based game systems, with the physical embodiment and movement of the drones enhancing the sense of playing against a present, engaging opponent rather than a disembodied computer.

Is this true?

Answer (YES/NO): YES